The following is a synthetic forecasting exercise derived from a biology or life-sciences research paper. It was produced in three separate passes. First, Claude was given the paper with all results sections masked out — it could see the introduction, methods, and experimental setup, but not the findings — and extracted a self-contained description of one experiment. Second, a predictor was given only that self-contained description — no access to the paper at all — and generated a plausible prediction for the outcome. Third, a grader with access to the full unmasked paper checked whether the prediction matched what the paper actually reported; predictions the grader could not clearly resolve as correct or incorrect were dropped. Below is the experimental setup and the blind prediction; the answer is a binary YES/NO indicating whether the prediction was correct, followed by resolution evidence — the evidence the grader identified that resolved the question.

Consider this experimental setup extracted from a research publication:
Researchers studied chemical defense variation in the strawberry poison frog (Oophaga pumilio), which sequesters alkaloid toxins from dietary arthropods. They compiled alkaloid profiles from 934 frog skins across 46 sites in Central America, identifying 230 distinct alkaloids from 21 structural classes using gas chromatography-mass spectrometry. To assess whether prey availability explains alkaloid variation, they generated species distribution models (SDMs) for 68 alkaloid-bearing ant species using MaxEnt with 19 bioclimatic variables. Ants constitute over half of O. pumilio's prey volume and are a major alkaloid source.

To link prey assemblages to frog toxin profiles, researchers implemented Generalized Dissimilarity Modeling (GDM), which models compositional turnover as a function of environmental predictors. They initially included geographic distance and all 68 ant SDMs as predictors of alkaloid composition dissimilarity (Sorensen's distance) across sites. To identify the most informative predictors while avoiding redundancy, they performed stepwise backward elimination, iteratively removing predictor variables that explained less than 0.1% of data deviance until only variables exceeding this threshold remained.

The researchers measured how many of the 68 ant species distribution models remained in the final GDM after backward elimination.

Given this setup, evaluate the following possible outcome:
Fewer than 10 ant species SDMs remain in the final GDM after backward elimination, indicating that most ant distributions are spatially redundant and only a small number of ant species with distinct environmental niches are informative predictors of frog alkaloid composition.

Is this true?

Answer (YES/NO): YES